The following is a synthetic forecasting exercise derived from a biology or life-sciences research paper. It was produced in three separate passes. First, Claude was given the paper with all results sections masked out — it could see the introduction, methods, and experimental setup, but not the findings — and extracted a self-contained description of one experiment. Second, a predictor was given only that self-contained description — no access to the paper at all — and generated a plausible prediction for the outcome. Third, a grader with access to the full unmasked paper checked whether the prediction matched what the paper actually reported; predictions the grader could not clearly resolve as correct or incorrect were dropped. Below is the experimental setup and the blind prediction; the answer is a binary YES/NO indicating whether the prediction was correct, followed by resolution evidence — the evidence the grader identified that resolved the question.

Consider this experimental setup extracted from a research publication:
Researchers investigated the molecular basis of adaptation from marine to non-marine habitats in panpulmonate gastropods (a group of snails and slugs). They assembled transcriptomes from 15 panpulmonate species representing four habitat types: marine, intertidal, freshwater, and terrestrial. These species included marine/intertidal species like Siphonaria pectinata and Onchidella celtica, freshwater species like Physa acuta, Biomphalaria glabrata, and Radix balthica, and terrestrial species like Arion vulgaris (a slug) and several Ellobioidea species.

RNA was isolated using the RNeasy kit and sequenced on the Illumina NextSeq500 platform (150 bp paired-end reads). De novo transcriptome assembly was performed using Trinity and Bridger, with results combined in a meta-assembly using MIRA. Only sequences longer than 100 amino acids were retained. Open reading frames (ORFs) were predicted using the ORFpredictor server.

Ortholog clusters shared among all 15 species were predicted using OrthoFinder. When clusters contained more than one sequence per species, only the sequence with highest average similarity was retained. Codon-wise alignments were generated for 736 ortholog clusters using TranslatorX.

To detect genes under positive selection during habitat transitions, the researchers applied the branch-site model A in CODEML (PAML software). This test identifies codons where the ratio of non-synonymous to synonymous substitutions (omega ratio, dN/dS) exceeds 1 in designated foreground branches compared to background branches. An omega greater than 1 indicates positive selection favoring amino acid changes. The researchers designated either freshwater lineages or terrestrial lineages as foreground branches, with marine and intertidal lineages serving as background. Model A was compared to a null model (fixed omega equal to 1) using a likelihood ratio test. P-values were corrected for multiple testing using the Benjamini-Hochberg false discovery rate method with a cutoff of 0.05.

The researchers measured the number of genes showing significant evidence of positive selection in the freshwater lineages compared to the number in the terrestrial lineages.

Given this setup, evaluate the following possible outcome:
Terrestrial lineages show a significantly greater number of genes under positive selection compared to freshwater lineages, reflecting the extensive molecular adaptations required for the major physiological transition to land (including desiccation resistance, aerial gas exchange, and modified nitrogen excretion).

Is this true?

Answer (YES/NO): NO